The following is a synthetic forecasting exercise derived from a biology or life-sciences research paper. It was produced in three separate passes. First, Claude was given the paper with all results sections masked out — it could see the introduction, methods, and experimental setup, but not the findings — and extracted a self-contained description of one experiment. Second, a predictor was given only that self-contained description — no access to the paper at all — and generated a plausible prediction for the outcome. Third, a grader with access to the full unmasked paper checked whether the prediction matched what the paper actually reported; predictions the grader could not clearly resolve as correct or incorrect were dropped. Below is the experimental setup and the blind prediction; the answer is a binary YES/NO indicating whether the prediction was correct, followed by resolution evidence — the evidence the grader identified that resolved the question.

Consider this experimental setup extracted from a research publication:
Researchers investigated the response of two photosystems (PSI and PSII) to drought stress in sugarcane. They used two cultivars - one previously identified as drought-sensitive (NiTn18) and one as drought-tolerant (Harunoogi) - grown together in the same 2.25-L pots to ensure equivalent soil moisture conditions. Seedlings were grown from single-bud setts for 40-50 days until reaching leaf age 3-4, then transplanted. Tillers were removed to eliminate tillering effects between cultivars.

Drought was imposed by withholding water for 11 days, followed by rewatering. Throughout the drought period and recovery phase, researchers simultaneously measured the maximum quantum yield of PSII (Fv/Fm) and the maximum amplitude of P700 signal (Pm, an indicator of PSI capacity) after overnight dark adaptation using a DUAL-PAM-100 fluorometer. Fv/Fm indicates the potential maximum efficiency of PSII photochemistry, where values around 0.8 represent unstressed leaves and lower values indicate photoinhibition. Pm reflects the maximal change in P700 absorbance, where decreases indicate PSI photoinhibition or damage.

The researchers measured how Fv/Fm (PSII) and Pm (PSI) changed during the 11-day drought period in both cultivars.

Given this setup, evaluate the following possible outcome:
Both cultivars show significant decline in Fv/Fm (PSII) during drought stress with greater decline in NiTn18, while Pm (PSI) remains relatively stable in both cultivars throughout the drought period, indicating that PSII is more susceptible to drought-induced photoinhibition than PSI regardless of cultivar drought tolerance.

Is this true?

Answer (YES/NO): NO